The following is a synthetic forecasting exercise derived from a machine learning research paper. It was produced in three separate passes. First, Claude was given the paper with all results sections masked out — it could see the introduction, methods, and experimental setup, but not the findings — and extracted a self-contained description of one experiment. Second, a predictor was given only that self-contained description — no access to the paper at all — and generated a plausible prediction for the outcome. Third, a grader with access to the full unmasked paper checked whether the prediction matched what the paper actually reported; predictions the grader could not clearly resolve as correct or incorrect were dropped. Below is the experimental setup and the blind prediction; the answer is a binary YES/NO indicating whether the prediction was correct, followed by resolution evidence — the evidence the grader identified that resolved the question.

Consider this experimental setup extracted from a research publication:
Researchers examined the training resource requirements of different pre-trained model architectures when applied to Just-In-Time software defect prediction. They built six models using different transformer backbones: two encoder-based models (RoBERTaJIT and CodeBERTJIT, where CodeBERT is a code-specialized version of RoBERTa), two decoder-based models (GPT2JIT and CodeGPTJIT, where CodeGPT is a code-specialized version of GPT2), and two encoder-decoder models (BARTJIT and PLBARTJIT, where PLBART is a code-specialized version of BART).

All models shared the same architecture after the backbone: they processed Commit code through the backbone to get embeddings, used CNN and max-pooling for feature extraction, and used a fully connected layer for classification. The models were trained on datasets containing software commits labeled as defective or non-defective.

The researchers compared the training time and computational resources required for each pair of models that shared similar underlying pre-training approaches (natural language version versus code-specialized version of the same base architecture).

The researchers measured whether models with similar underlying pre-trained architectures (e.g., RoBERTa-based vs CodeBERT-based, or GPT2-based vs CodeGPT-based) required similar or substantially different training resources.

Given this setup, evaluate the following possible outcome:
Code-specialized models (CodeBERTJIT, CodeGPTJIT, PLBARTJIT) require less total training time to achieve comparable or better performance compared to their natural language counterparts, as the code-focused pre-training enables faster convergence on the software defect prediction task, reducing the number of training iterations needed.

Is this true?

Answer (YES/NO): NO